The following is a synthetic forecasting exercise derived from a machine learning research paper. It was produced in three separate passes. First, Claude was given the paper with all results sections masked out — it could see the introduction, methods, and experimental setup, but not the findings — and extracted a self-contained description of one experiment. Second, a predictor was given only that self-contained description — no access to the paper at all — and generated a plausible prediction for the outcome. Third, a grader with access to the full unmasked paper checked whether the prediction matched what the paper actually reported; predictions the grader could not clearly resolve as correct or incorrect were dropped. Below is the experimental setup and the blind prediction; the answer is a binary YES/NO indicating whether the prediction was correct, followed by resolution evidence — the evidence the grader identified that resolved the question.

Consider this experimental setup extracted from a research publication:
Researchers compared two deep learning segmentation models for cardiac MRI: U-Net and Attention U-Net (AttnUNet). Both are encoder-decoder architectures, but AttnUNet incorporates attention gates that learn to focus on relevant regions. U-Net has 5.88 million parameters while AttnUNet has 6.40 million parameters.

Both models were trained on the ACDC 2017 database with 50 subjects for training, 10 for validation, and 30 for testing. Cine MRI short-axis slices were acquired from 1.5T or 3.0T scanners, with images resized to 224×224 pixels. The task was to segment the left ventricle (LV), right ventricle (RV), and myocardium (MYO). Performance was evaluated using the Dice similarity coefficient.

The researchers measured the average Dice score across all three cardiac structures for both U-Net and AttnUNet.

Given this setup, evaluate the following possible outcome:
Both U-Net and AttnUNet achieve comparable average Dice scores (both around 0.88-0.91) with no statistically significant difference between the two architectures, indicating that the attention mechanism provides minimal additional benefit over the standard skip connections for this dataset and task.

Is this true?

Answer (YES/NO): NO